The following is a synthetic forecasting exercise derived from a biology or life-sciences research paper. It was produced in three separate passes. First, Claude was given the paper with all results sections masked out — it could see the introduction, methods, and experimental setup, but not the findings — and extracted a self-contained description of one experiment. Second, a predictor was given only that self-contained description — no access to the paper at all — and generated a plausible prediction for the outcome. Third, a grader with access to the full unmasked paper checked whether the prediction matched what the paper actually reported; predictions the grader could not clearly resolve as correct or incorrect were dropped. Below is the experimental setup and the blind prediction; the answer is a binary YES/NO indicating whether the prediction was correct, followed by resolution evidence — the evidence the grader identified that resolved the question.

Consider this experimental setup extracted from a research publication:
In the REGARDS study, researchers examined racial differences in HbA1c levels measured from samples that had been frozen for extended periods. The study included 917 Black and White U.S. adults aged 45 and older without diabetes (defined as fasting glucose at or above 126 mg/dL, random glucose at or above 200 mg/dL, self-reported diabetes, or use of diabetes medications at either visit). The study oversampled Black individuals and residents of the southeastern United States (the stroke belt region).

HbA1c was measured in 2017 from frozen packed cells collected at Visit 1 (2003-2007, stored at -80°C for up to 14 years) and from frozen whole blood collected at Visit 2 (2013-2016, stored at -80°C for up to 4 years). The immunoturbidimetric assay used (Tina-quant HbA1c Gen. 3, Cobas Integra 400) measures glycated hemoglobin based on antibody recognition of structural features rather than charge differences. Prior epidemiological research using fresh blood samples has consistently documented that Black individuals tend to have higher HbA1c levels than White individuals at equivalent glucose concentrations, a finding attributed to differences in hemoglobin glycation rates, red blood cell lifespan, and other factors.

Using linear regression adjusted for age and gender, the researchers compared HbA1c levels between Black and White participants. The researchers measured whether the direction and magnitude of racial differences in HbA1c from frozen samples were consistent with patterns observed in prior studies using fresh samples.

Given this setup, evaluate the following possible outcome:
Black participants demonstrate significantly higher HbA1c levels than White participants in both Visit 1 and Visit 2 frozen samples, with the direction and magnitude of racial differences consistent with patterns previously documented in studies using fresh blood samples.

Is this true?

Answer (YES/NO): NO